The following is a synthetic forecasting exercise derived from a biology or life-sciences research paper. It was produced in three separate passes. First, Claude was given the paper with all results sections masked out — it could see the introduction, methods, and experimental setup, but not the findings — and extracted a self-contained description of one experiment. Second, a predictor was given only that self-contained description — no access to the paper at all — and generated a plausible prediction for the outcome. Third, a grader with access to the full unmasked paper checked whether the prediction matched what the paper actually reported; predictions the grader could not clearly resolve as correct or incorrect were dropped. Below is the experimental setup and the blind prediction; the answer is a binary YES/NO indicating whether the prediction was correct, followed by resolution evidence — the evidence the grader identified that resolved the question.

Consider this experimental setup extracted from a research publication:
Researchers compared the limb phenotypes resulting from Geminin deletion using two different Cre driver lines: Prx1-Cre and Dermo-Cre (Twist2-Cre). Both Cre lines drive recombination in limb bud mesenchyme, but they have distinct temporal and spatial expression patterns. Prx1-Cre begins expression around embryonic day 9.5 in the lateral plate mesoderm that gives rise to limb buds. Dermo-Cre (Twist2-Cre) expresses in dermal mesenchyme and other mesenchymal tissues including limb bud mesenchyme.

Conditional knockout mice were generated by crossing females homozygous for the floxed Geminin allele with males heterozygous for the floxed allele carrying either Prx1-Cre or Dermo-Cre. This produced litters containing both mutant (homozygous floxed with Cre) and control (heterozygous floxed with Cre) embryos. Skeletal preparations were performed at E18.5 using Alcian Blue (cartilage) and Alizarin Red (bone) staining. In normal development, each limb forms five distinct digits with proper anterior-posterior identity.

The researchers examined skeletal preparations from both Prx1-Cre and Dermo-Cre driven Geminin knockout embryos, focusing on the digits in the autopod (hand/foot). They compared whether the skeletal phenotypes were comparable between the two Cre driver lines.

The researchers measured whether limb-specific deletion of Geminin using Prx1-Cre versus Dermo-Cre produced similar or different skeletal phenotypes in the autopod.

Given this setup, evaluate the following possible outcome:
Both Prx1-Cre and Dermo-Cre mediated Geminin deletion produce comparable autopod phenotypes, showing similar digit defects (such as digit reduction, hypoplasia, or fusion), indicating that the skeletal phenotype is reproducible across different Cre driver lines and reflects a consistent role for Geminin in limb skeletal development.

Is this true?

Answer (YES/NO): NO